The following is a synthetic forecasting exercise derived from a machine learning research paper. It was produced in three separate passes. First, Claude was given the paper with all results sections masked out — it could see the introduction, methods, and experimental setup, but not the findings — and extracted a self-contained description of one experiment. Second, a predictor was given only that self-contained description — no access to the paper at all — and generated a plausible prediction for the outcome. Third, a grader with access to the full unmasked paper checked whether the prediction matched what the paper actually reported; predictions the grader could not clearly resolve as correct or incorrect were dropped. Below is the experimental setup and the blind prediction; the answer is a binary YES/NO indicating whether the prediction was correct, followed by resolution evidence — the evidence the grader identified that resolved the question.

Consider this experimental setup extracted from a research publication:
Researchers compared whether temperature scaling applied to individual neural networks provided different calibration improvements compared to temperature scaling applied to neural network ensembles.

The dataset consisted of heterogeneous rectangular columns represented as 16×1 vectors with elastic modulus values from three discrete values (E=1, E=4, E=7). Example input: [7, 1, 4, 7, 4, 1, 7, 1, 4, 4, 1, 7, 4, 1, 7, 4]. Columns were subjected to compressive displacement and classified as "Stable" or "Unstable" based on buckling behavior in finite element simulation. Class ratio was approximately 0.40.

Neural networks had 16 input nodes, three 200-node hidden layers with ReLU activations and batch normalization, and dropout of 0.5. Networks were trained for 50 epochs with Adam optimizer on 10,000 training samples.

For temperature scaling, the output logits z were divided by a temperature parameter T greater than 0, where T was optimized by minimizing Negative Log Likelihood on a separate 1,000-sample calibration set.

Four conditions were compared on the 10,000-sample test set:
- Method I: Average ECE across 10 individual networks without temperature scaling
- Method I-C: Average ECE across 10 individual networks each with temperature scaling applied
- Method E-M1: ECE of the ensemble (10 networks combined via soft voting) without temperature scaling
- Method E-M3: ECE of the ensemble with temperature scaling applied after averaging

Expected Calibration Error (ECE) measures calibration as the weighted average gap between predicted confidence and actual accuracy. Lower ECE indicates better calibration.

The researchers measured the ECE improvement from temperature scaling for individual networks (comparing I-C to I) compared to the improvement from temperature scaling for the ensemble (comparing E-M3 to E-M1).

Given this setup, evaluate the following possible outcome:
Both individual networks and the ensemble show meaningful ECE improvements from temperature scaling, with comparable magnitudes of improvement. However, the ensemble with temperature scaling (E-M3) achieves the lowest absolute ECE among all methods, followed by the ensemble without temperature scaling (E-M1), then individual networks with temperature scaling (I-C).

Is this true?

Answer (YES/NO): NO